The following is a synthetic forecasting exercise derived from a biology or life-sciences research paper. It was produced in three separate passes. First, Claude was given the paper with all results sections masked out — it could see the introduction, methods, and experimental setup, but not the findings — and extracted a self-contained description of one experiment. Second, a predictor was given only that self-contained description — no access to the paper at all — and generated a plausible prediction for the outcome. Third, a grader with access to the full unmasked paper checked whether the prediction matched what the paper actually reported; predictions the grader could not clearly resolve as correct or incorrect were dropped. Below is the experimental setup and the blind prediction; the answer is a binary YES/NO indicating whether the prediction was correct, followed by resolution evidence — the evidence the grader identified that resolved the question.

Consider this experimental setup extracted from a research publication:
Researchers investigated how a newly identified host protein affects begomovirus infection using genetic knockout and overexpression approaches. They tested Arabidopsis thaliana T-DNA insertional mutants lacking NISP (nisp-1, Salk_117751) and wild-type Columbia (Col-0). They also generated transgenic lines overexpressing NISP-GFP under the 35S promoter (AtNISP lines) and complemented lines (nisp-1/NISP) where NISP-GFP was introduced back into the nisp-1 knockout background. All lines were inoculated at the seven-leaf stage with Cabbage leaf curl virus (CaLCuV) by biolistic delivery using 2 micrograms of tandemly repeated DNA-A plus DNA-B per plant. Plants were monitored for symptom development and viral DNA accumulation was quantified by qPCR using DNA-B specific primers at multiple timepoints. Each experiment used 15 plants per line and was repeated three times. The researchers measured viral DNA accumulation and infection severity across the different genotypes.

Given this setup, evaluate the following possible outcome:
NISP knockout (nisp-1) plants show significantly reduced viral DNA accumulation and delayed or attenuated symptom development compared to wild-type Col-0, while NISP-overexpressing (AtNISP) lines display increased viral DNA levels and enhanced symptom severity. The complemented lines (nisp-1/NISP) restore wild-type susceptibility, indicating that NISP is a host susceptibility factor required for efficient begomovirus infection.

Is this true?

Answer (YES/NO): YES